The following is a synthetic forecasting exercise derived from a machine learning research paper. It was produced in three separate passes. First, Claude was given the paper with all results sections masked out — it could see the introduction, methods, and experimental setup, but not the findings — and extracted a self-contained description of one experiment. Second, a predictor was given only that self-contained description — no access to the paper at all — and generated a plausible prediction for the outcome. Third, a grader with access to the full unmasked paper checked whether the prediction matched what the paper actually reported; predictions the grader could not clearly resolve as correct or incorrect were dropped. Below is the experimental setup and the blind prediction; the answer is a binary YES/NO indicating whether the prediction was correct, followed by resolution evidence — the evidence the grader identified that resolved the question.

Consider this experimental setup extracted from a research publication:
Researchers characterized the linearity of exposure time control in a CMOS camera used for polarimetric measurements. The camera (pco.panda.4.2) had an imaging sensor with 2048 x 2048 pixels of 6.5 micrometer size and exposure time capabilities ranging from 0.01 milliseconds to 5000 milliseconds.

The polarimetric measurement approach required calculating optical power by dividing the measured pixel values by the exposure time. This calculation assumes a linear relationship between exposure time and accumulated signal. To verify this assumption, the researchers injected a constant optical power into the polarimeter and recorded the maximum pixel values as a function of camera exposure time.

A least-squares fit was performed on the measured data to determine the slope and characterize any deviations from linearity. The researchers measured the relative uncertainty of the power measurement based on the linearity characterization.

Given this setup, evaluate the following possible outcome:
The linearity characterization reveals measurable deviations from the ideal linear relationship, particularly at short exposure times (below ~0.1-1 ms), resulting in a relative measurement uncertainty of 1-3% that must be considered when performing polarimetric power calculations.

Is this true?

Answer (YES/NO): NO